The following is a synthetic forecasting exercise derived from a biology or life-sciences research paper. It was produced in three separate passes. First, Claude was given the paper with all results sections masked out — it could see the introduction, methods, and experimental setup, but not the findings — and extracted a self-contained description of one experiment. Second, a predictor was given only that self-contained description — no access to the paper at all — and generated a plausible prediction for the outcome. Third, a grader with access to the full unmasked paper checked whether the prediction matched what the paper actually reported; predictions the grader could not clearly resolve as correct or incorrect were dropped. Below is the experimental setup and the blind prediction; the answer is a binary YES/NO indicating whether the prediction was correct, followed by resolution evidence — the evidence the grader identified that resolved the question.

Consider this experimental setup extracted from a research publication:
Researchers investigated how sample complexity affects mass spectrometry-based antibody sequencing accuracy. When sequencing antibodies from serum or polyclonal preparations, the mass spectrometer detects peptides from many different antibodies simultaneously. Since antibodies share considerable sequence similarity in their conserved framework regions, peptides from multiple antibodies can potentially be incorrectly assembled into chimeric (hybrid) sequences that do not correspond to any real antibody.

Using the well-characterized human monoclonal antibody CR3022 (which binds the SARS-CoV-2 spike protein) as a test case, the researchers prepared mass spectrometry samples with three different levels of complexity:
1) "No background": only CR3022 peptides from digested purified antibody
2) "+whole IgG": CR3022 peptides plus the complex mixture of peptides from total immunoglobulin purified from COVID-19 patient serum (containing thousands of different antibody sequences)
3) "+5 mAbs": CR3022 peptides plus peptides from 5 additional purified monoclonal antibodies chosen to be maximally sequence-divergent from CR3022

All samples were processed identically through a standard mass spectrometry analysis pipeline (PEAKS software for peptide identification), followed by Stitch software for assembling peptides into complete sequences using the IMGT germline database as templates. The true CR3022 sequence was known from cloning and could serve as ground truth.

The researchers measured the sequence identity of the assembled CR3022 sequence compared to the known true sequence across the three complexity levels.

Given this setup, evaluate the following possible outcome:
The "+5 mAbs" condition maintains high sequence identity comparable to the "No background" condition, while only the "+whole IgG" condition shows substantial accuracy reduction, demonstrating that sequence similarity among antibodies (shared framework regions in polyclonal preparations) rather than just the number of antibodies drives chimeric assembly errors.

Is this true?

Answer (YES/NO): NO